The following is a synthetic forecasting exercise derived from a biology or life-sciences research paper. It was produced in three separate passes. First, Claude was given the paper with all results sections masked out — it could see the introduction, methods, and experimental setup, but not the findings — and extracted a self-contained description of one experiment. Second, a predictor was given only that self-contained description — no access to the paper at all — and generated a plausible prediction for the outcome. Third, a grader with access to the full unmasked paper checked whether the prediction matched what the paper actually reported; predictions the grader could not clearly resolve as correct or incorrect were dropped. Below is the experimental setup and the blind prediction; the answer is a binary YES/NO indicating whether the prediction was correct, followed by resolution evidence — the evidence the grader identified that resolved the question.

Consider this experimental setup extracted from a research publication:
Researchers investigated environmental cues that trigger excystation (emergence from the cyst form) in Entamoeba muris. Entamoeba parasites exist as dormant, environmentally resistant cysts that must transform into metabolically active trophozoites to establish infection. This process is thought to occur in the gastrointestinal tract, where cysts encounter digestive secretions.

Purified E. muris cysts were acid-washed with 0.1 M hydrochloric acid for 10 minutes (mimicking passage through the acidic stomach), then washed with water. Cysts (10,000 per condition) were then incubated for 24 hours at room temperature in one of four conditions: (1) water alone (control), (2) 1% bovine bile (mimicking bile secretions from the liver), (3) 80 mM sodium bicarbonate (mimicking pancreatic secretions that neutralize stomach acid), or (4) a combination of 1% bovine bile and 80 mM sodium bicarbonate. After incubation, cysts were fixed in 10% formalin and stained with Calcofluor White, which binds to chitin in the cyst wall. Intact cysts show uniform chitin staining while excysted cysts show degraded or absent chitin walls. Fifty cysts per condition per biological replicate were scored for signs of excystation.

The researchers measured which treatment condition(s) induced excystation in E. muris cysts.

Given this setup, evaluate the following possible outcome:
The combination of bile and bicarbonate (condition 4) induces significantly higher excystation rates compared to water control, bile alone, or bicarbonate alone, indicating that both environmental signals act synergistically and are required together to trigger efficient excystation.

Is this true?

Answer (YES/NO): NO